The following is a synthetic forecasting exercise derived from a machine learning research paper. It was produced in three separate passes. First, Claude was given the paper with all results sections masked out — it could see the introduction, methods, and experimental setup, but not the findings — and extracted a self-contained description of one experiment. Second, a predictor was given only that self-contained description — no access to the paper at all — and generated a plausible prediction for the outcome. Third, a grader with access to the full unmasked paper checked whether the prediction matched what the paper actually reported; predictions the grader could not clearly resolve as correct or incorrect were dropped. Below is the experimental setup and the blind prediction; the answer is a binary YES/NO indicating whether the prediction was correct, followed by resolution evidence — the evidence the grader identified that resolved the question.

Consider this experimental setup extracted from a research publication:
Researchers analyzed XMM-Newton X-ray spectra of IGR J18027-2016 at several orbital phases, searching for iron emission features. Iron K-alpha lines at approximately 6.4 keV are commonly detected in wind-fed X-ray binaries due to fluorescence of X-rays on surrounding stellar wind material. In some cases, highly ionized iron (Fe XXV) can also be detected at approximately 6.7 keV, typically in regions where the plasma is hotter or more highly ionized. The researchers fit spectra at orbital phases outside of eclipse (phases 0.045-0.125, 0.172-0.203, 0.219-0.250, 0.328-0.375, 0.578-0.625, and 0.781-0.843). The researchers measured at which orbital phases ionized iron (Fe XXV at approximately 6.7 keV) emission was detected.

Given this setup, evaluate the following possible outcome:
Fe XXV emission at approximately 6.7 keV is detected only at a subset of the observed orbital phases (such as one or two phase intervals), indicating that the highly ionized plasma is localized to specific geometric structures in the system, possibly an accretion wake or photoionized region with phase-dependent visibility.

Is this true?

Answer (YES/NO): YES